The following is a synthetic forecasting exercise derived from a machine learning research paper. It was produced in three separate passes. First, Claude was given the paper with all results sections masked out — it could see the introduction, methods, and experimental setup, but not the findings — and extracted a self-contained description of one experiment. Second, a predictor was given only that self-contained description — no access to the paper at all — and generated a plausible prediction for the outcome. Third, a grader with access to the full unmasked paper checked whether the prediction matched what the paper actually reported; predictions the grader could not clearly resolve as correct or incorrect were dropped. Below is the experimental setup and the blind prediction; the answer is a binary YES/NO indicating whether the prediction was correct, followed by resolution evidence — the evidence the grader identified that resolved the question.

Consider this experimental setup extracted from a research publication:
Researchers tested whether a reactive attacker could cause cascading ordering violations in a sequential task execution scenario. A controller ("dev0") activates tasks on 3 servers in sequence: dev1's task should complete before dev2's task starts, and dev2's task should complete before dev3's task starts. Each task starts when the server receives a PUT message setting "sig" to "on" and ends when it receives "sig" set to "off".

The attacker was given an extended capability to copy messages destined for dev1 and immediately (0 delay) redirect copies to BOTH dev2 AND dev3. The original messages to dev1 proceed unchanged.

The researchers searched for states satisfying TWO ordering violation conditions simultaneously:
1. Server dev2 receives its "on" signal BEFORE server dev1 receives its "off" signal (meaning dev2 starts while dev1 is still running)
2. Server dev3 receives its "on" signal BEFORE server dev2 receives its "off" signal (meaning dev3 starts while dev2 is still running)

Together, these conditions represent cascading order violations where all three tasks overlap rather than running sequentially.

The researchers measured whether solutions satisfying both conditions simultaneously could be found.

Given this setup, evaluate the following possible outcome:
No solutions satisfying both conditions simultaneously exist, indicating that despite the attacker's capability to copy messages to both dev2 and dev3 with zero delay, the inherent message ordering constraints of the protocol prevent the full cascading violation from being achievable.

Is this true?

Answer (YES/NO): NO